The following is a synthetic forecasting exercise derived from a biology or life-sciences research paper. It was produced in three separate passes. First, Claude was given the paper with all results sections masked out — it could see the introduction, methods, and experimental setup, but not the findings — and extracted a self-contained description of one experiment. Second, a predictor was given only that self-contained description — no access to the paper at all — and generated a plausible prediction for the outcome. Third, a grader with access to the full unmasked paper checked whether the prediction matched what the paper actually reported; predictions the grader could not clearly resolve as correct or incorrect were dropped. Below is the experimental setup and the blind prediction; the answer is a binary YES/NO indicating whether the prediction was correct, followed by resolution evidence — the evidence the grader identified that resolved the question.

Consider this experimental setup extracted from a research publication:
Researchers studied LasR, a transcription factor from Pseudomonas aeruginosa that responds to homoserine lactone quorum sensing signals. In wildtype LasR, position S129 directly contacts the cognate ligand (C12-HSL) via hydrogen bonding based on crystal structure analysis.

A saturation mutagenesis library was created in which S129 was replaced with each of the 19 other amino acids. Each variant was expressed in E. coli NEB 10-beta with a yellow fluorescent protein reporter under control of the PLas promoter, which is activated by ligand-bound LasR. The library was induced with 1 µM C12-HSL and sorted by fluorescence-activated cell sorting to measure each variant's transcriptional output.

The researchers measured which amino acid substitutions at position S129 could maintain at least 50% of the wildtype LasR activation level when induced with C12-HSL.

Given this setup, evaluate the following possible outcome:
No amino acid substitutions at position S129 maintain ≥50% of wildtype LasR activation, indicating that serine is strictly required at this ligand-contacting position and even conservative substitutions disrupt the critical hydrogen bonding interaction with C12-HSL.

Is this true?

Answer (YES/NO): NO